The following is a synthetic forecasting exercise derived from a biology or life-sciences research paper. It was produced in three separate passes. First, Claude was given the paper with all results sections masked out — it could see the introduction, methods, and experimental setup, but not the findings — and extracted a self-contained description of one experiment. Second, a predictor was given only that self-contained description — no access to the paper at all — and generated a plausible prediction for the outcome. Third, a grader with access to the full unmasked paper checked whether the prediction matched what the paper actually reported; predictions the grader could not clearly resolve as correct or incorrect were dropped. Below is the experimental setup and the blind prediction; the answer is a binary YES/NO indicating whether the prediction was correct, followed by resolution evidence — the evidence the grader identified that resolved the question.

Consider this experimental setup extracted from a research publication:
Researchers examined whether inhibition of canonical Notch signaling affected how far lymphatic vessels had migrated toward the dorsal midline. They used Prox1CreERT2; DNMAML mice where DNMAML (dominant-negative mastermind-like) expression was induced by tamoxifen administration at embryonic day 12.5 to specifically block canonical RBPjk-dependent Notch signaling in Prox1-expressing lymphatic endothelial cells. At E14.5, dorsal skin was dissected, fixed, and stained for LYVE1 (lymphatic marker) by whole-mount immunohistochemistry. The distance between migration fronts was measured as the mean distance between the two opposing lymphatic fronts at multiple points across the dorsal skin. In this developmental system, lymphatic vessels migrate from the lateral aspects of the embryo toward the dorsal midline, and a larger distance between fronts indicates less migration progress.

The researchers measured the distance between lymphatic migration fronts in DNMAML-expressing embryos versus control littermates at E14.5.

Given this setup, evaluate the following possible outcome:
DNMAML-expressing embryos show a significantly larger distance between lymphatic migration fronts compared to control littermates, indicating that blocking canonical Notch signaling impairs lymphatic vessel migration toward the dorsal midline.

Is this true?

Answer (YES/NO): NO